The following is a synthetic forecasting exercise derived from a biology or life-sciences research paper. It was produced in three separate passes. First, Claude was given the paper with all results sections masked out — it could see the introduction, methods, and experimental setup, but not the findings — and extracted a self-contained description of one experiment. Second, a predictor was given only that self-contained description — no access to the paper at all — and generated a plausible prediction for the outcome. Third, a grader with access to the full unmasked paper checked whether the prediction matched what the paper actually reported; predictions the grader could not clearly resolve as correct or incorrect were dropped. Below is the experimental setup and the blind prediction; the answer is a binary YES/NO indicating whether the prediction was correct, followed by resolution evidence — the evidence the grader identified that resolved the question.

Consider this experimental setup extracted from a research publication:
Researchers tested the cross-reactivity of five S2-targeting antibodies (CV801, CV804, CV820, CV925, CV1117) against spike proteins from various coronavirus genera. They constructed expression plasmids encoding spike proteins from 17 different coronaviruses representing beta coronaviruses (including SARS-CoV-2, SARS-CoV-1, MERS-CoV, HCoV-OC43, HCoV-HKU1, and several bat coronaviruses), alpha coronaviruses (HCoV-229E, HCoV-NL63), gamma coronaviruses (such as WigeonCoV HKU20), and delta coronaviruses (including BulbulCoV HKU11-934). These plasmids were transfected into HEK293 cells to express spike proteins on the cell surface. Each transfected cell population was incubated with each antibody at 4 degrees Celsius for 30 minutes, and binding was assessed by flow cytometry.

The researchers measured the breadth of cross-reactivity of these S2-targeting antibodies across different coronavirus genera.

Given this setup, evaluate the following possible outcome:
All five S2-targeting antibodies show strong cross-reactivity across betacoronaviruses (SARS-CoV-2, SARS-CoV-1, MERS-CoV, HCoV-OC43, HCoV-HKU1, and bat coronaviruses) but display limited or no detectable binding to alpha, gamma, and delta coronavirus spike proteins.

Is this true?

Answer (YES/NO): NO